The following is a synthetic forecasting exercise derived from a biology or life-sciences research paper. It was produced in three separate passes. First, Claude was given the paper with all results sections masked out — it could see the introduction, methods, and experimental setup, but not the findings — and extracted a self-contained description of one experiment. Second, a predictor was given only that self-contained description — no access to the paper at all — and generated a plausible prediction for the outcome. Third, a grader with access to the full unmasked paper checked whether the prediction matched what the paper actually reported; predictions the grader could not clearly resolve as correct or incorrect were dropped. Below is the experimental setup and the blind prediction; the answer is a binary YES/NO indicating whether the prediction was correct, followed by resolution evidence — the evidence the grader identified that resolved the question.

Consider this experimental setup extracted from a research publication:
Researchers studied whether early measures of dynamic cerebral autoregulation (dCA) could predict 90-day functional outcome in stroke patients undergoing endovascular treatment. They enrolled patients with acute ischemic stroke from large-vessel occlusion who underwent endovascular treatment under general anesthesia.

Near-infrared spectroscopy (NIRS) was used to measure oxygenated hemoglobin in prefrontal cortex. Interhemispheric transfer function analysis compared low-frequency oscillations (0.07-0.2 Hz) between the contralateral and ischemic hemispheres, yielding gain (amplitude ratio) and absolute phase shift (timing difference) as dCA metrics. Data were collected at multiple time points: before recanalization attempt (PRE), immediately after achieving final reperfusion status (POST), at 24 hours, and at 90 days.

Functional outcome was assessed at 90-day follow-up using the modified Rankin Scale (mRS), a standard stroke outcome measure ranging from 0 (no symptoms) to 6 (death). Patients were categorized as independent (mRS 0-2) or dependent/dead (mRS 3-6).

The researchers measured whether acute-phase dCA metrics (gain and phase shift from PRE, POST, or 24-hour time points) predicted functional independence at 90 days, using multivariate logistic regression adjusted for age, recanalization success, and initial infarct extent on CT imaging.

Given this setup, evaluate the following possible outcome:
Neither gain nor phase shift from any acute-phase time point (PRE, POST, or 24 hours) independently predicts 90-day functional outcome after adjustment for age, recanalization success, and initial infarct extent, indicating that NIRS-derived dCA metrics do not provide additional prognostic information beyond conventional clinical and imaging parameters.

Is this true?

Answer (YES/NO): NO